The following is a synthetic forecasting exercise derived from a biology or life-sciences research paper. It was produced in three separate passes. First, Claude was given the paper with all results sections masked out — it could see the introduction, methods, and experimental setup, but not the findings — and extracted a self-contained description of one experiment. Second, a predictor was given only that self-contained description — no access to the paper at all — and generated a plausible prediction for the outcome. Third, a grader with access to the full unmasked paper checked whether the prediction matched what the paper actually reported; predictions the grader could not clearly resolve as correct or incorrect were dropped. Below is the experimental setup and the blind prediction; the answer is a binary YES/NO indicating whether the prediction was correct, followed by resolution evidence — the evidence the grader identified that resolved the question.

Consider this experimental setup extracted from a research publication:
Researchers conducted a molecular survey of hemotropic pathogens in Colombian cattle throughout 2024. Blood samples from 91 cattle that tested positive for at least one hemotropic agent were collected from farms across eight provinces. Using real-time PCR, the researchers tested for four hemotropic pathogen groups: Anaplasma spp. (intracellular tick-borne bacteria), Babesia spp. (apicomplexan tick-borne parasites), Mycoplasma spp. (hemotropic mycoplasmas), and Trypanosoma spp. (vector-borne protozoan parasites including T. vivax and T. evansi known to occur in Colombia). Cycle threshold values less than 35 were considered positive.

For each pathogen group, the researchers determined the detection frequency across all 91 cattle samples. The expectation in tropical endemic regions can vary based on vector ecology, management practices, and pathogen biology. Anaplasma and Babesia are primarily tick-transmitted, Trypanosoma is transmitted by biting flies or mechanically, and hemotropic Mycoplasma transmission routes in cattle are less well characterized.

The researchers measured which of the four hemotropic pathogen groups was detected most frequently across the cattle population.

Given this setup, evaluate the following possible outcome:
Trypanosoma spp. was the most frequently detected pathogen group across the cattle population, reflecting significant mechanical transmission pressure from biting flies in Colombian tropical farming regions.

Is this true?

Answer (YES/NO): NO